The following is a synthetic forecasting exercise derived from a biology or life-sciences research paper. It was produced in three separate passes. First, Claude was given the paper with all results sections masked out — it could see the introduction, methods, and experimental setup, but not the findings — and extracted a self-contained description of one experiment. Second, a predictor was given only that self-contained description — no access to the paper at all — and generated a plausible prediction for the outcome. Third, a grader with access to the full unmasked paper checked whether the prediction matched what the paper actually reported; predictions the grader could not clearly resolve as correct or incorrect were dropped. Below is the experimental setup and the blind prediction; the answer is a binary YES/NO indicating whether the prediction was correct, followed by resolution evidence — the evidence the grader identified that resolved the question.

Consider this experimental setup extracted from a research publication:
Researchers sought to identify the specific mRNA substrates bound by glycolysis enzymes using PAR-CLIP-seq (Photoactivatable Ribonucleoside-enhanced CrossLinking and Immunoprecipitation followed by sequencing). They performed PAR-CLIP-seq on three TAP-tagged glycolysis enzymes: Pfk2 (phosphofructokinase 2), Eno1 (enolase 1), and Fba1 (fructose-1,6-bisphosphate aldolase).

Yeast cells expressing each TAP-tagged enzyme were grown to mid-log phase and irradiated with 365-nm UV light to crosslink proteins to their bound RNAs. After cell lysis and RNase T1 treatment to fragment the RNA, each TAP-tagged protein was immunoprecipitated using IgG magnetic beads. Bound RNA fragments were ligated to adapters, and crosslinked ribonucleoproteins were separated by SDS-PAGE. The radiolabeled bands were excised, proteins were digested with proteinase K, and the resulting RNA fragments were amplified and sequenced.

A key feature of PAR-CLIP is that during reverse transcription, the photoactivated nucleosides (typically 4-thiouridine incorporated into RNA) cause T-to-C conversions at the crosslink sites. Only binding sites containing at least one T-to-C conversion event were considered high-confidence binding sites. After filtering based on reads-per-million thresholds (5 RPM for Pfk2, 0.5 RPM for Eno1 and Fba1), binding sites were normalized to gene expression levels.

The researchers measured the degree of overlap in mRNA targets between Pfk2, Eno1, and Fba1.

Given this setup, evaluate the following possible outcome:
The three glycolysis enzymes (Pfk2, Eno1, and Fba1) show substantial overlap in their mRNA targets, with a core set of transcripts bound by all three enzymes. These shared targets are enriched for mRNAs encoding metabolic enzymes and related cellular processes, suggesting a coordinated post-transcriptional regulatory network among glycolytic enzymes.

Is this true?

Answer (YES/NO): YES